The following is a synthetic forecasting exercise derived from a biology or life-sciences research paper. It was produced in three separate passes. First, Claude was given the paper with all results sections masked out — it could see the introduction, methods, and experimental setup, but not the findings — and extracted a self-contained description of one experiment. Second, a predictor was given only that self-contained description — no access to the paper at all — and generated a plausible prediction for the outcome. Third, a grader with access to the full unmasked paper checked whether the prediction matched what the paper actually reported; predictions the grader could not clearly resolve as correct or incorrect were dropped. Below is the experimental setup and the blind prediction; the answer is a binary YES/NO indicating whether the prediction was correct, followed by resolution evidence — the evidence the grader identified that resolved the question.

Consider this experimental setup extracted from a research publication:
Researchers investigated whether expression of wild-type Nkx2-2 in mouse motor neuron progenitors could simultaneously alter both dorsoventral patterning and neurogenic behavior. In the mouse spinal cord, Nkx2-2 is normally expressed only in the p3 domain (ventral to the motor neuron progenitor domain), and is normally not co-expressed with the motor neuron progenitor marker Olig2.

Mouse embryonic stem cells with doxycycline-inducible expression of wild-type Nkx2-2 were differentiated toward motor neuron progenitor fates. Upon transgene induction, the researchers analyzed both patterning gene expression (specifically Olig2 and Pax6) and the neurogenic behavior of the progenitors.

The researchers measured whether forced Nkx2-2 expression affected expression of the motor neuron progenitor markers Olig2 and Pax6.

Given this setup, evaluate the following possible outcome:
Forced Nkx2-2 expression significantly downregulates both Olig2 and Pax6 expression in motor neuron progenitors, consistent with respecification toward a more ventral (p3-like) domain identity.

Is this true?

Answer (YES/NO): YES